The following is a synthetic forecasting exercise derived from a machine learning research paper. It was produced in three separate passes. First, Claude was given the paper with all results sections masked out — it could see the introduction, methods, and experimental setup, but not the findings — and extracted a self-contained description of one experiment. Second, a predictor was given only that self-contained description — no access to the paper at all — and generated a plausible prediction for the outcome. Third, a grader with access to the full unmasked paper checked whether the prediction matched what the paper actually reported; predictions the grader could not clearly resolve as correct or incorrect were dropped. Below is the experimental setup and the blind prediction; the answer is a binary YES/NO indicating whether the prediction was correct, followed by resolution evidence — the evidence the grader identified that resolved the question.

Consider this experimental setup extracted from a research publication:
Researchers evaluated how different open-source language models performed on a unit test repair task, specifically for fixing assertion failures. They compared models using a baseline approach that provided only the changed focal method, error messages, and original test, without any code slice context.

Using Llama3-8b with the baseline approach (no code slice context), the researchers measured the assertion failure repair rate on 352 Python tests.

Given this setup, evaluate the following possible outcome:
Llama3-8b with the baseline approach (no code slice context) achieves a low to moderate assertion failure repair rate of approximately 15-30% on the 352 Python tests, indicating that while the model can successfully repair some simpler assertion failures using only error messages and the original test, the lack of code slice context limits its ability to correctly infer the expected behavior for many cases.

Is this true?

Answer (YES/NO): YES